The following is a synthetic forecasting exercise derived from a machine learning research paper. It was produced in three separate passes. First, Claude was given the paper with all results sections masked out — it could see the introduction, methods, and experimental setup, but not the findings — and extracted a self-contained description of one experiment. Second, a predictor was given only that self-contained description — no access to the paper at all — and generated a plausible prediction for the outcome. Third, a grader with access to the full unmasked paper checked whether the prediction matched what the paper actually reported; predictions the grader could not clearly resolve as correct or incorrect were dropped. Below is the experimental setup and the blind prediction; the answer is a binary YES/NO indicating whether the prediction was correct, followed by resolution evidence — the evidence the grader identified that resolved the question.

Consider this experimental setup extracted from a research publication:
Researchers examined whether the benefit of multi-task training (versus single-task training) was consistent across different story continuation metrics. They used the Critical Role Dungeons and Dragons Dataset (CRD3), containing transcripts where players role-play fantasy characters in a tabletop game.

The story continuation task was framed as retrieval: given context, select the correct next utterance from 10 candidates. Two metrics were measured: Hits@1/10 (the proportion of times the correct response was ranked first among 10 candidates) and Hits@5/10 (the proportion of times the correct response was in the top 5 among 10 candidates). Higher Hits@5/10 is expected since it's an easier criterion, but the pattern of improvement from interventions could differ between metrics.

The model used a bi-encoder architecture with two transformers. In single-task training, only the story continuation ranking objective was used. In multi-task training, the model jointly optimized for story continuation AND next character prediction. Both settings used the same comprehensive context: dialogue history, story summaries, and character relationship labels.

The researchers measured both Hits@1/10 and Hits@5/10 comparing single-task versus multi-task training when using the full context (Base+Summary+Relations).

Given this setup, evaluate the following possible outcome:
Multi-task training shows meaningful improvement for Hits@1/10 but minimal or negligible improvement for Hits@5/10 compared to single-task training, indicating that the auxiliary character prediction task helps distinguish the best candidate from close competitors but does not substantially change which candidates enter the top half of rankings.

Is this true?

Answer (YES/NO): NO